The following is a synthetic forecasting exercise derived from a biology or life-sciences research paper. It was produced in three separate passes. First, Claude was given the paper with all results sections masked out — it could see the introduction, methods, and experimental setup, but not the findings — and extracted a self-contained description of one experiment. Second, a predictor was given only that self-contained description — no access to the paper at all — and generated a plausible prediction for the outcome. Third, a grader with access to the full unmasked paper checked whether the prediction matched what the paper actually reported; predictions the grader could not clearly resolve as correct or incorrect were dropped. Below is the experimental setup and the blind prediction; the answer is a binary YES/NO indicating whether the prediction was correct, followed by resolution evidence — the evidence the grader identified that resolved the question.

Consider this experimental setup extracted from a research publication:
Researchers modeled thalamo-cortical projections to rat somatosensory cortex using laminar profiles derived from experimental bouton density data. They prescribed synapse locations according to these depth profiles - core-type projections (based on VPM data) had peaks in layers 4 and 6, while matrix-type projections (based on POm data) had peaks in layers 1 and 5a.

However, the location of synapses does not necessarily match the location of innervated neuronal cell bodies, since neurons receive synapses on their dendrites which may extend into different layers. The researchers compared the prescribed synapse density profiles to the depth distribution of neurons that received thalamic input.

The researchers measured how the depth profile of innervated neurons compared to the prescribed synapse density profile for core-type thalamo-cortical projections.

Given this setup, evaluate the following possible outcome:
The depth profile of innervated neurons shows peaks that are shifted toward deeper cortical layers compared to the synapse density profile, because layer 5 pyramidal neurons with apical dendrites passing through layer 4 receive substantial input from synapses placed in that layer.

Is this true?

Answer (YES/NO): YES